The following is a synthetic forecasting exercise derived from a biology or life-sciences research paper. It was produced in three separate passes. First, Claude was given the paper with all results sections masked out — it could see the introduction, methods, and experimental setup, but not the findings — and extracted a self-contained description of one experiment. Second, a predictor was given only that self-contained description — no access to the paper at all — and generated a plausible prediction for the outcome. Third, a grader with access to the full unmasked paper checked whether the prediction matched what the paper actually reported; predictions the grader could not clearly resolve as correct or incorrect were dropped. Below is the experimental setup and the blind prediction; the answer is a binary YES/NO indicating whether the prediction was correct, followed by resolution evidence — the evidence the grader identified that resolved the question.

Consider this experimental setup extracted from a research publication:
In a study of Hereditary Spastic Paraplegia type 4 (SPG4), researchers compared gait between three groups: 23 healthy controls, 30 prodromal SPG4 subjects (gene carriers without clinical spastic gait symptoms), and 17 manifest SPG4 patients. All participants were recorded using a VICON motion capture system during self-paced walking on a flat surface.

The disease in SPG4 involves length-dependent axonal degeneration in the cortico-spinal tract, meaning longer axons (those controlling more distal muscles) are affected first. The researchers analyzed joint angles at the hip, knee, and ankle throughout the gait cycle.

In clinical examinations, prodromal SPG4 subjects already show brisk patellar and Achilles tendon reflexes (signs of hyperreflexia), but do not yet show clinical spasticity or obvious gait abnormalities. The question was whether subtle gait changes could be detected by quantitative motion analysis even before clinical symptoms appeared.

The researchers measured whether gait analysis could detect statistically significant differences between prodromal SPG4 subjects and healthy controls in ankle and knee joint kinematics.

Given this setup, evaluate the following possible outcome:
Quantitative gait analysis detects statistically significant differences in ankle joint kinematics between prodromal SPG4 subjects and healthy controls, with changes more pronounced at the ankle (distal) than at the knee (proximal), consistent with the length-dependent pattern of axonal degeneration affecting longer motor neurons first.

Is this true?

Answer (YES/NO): YES